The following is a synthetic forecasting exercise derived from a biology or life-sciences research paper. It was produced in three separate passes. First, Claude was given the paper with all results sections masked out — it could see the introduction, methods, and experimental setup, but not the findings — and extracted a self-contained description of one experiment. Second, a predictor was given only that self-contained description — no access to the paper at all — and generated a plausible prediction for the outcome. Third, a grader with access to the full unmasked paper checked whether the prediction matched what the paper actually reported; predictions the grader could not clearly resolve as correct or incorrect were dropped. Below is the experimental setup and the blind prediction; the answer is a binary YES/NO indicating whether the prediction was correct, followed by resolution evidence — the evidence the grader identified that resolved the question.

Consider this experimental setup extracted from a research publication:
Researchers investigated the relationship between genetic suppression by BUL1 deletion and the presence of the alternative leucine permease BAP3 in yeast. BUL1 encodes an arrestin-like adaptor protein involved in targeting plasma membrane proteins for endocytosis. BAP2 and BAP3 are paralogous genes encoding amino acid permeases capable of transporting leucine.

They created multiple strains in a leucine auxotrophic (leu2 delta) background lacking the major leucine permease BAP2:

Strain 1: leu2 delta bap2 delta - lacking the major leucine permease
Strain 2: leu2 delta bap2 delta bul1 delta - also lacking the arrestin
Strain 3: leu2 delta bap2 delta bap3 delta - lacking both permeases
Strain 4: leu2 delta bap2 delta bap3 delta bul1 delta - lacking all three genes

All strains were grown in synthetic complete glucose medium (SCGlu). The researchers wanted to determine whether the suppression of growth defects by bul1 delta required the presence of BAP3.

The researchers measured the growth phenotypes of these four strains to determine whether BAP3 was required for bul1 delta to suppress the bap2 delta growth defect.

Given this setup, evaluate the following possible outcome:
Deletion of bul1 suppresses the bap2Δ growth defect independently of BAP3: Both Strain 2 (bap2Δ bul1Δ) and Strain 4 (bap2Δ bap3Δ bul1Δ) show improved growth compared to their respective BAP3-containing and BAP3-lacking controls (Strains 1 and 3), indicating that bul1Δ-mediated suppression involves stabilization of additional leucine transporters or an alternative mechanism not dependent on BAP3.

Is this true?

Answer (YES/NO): NO